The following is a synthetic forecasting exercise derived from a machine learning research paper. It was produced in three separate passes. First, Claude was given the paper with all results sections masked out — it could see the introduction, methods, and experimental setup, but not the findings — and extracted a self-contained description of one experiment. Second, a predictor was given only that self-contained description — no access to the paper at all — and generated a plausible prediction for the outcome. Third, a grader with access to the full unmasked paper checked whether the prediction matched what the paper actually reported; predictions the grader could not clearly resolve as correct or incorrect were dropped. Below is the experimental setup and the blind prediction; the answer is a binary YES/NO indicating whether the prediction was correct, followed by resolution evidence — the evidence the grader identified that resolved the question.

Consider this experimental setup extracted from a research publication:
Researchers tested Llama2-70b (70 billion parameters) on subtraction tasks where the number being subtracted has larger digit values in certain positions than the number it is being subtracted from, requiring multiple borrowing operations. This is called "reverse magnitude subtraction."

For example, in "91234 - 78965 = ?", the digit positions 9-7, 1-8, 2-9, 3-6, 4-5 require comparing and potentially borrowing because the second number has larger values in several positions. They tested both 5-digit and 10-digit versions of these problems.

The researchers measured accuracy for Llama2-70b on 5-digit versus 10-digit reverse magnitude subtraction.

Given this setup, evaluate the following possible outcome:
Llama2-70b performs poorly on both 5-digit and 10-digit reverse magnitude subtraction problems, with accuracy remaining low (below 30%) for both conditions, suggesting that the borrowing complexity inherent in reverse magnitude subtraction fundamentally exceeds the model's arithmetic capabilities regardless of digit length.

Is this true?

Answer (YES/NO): NO